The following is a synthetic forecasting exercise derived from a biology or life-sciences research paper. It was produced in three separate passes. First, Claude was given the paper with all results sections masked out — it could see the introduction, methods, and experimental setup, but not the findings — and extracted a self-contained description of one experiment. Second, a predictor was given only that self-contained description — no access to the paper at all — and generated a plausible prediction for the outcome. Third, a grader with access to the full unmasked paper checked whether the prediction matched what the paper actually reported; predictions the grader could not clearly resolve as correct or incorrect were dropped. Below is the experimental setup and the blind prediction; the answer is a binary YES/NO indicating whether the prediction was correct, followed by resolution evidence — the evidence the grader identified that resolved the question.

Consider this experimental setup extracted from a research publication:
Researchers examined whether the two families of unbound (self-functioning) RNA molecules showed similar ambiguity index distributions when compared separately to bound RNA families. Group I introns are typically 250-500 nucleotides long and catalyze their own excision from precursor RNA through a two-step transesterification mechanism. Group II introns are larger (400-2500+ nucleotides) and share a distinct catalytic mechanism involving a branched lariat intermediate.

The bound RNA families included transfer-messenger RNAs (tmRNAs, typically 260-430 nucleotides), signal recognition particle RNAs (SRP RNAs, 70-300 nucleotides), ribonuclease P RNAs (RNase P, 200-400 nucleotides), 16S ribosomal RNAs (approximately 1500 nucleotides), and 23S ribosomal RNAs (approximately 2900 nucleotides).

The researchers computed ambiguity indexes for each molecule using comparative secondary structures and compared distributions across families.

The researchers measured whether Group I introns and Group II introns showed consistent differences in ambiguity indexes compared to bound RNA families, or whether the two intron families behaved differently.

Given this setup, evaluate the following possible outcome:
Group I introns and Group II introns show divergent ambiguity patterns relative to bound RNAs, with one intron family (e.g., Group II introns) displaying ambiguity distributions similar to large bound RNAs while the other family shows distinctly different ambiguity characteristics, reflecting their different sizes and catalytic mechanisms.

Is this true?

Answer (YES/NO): NO